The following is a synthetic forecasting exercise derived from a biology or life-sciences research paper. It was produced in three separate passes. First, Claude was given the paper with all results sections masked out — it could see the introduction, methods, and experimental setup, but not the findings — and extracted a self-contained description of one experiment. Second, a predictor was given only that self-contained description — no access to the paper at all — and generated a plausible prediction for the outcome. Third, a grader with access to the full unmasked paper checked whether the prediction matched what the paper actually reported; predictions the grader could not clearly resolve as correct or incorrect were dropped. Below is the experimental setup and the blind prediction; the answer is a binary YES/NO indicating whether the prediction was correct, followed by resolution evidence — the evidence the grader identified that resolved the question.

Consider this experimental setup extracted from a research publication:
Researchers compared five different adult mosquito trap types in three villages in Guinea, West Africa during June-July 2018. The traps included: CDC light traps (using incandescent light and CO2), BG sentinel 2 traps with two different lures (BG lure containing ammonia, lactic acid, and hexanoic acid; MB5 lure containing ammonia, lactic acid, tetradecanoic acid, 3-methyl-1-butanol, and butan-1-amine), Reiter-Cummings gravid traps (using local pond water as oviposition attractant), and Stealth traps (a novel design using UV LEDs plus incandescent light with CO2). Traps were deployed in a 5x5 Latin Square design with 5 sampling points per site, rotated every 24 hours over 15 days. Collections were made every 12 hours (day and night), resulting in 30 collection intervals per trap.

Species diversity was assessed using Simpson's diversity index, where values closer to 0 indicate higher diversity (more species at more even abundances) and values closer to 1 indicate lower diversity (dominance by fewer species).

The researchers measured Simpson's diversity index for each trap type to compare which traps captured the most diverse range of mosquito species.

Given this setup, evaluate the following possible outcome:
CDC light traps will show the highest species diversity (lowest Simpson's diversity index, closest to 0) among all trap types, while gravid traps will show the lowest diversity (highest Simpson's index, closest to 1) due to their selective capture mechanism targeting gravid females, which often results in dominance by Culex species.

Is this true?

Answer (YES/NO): NO